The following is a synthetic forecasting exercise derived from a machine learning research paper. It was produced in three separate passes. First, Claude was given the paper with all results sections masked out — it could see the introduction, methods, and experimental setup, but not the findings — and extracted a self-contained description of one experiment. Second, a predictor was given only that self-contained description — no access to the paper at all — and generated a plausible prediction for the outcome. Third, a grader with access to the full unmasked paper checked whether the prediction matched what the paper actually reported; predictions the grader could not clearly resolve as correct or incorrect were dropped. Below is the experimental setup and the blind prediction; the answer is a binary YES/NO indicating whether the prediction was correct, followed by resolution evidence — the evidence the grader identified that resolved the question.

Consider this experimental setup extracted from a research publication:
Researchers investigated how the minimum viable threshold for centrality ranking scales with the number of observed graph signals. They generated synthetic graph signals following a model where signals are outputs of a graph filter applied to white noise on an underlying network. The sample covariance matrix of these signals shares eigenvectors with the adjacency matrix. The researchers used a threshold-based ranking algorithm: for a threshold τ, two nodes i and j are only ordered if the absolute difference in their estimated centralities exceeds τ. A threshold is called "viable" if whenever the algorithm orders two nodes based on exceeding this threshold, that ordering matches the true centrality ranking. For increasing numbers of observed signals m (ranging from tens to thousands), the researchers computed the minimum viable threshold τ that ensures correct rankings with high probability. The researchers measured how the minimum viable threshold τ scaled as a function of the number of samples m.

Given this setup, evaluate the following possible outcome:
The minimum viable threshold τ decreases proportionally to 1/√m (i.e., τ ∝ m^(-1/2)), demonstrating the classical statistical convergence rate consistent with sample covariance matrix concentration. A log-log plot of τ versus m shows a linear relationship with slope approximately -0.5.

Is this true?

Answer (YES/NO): YES